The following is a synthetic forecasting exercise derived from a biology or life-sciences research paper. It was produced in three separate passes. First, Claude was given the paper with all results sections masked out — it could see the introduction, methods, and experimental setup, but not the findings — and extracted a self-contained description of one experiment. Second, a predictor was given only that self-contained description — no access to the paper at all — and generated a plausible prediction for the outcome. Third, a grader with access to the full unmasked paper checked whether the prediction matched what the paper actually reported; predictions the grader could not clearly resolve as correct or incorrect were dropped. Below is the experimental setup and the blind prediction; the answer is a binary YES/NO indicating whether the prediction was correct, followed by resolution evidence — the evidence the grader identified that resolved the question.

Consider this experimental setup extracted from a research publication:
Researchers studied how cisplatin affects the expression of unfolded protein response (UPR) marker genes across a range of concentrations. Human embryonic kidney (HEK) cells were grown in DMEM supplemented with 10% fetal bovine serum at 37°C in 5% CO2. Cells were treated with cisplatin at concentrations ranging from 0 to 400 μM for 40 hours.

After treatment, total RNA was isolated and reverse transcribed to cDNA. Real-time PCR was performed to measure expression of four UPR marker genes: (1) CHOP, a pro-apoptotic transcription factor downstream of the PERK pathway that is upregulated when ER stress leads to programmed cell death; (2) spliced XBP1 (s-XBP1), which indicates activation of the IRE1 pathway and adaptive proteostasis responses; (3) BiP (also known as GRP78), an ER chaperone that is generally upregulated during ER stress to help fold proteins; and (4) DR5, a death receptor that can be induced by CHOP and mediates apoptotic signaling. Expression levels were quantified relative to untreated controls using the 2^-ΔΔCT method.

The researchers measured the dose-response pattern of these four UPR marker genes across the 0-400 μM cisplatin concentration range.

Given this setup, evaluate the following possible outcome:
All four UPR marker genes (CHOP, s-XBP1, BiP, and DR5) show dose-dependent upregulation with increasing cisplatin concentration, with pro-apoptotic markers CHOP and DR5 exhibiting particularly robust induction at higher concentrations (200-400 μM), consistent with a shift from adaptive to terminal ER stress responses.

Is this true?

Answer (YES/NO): NO